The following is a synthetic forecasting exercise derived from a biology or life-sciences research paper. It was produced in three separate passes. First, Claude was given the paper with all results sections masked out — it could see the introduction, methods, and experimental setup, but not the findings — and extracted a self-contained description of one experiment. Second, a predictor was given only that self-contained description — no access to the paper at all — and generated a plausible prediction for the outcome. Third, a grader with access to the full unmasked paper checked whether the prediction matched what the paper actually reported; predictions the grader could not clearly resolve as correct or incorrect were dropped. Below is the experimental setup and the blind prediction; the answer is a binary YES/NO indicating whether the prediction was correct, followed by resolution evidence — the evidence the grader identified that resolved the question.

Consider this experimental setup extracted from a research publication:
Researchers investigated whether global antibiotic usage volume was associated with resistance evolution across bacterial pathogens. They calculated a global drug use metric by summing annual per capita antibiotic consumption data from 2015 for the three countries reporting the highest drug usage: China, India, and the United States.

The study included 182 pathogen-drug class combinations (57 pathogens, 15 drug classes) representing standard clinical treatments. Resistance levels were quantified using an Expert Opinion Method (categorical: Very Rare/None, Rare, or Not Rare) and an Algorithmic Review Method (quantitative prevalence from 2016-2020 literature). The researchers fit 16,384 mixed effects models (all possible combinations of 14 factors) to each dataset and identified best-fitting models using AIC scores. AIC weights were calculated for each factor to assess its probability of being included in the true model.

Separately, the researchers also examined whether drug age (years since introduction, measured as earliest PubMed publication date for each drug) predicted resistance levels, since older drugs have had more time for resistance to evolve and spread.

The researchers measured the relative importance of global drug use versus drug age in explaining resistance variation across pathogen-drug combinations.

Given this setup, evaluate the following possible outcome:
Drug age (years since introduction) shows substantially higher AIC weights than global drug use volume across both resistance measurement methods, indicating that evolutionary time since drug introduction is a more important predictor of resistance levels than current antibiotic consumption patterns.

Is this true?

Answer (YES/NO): NO